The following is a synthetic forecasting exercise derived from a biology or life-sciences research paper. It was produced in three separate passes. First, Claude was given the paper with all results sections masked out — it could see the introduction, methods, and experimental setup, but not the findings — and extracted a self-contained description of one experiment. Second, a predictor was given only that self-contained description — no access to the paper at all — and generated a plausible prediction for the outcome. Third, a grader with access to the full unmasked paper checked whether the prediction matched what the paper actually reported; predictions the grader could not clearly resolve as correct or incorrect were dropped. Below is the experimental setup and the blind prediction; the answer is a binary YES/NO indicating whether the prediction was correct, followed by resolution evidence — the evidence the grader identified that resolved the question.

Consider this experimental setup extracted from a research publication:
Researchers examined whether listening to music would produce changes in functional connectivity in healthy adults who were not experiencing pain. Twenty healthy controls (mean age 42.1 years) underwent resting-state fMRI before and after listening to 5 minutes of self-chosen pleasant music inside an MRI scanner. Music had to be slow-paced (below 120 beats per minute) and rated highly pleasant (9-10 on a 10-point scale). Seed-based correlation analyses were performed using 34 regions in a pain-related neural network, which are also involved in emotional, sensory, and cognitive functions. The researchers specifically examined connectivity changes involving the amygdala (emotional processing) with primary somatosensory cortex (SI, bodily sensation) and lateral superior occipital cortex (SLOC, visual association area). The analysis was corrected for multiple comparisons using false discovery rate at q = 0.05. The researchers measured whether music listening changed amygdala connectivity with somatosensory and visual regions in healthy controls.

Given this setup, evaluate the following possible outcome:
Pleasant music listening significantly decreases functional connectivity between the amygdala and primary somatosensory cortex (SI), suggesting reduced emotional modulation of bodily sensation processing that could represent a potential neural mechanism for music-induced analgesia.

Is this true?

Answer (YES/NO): NO